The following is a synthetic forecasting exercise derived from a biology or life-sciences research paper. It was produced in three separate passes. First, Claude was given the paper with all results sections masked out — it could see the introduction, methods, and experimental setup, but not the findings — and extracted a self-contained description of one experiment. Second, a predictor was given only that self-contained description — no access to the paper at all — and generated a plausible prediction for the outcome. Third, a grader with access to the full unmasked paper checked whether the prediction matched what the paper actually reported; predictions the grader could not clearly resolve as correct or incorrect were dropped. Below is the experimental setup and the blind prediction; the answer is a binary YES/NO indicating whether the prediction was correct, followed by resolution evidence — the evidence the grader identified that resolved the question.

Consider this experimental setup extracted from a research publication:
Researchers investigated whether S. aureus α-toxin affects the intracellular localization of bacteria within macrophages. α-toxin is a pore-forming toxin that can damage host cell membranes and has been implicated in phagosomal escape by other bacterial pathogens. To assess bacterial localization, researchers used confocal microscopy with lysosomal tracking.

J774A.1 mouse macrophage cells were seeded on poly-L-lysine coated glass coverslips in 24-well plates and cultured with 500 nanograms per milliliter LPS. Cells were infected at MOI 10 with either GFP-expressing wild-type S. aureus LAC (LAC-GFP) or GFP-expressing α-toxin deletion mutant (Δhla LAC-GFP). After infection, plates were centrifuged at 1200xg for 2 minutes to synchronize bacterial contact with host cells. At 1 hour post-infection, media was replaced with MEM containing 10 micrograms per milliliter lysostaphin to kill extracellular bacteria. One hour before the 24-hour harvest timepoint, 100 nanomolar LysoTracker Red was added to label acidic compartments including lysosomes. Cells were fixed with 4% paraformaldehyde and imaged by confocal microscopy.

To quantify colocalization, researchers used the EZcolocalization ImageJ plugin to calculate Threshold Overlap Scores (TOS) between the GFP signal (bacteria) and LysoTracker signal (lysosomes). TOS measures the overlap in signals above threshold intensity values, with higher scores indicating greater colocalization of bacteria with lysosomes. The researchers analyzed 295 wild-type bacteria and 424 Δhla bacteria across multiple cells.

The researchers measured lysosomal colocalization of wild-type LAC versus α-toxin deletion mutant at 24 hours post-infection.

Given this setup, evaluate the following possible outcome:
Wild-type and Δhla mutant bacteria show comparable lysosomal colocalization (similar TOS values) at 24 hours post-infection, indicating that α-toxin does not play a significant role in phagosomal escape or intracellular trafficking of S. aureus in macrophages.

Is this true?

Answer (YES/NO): NO